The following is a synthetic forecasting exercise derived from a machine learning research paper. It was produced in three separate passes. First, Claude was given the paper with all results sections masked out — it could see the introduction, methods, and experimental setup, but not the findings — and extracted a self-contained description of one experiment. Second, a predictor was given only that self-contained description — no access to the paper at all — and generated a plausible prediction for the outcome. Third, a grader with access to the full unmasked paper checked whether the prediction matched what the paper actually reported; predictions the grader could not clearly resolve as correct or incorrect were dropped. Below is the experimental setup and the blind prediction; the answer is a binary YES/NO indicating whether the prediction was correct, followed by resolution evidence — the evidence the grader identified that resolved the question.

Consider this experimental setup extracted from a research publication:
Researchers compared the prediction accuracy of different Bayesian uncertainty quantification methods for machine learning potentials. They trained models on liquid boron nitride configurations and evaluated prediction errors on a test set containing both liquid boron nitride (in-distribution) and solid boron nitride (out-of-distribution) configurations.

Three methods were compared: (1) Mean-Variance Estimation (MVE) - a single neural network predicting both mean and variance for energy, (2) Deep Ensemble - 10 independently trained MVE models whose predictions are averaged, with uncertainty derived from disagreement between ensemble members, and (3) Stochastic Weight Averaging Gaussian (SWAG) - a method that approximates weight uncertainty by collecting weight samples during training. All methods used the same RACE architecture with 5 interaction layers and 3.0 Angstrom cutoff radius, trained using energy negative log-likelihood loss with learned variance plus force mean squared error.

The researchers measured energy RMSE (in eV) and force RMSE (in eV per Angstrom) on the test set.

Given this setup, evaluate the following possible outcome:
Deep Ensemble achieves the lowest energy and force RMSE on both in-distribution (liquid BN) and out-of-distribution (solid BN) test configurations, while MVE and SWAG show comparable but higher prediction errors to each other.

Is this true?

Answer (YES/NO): YES